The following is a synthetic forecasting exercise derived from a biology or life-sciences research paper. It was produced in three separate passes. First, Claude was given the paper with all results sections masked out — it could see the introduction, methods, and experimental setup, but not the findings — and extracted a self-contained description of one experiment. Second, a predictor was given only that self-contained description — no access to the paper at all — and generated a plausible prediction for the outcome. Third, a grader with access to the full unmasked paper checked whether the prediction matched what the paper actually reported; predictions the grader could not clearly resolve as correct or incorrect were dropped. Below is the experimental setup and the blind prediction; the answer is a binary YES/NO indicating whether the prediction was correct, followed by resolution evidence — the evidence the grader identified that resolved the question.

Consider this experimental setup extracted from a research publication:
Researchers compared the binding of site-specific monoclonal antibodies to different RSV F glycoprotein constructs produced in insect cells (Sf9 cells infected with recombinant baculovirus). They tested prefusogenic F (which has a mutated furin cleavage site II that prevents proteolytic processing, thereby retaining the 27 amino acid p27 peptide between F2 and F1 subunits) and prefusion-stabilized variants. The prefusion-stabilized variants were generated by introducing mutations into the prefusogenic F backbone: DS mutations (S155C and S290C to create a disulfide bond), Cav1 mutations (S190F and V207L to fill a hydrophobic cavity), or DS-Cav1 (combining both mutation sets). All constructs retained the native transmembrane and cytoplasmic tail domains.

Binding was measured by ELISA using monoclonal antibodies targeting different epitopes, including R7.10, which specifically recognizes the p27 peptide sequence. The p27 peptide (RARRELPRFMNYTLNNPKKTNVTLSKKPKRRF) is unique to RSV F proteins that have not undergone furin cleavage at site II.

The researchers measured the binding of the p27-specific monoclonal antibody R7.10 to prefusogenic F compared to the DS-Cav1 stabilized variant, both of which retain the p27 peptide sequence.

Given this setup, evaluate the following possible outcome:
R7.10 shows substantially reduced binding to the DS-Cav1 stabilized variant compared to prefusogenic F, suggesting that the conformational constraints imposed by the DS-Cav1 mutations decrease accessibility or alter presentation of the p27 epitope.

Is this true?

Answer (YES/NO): NO